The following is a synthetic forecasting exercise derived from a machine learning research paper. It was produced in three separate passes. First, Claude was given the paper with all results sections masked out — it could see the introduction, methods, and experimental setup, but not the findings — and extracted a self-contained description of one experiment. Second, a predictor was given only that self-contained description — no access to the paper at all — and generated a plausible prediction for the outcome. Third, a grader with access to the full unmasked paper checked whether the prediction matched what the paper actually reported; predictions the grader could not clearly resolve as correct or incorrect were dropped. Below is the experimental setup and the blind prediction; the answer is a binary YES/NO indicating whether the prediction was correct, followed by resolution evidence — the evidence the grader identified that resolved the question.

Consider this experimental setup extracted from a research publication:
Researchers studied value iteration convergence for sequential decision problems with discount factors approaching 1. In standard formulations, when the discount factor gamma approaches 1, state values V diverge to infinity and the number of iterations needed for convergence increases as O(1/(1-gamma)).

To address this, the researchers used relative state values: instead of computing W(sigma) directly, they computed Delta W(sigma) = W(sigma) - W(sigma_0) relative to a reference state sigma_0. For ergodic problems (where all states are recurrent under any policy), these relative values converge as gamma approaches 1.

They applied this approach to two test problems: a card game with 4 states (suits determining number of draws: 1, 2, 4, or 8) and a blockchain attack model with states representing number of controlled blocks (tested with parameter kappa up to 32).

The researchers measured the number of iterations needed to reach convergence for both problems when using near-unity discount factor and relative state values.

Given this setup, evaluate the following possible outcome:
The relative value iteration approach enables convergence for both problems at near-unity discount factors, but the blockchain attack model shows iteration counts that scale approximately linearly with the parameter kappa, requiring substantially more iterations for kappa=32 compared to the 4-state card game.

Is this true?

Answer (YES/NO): NO